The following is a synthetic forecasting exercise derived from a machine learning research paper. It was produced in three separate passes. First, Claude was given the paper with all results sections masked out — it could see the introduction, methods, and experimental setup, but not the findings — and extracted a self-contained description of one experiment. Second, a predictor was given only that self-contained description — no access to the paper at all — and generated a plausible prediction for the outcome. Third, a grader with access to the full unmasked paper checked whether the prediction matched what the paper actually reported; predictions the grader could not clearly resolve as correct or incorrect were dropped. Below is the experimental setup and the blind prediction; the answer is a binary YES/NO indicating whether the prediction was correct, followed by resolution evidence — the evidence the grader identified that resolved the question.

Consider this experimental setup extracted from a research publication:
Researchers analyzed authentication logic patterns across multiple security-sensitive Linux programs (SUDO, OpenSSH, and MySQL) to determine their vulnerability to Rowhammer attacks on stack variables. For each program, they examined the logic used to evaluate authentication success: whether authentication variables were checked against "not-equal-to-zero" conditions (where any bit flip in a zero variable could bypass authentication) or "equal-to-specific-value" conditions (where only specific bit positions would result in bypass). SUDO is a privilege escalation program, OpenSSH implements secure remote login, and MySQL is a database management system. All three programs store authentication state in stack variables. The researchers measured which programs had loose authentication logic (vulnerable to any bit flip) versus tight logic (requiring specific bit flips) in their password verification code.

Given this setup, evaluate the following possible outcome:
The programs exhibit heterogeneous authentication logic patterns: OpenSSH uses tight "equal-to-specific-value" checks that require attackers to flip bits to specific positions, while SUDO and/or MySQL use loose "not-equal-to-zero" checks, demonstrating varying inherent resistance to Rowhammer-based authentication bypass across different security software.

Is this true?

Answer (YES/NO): NO